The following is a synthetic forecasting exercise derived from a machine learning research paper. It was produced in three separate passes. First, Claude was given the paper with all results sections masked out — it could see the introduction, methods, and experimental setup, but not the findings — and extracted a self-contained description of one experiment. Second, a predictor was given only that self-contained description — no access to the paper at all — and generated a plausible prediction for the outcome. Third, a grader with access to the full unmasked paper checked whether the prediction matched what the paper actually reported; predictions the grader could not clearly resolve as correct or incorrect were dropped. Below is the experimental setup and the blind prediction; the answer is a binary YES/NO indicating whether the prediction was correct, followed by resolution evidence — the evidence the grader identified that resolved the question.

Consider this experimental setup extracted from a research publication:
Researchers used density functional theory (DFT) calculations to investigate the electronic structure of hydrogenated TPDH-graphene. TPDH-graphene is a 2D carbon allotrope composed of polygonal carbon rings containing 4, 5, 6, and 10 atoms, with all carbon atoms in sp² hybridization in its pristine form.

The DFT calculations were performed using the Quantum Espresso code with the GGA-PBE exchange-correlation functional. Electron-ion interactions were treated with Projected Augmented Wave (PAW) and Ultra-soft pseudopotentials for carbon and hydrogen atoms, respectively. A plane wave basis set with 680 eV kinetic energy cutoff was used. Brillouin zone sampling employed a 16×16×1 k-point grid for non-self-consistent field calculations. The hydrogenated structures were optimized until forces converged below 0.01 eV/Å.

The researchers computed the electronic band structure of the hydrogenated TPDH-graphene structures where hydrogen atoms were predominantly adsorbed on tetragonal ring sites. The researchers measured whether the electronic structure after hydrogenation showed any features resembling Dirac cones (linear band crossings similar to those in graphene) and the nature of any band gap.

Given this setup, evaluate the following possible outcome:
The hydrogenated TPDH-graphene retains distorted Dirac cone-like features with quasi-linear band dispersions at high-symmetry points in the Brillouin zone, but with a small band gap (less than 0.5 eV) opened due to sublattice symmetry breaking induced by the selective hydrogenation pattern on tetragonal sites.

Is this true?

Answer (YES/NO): NO